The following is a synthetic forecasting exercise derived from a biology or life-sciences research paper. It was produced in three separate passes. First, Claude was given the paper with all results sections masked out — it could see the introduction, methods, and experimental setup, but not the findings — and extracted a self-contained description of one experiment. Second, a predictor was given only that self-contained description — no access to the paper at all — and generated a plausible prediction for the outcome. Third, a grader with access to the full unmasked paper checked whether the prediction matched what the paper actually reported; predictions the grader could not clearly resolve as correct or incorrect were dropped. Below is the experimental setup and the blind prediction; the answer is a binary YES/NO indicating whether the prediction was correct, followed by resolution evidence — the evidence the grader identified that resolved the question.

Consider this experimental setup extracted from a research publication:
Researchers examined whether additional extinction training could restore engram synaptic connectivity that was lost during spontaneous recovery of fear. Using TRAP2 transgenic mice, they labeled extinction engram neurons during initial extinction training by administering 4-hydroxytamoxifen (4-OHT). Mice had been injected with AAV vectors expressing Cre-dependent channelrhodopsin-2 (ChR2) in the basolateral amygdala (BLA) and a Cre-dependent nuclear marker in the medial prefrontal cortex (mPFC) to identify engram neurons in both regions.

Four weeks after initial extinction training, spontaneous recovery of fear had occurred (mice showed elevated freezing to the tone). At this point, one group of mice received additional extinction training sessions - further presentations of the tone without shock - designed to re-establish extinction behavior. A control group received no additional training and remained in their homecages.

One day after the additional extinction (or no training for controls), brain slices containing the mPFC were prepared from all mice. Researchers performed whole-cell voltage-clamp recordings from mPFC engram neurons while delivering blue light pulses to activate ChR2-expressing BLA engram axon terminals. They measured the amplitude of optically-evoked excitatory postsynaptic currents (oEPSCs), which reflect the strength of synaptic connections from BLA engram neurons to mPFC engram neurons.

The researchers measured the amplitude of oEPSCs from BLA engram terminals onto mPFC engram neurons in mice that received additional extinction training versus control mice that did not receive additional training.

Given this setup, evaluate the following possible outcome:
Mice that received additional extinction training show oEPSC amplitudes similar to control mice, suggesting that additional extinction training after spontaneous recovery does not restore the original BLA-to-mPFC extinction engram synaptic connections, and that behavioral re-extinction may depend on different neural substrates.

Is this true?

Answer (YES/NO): NO